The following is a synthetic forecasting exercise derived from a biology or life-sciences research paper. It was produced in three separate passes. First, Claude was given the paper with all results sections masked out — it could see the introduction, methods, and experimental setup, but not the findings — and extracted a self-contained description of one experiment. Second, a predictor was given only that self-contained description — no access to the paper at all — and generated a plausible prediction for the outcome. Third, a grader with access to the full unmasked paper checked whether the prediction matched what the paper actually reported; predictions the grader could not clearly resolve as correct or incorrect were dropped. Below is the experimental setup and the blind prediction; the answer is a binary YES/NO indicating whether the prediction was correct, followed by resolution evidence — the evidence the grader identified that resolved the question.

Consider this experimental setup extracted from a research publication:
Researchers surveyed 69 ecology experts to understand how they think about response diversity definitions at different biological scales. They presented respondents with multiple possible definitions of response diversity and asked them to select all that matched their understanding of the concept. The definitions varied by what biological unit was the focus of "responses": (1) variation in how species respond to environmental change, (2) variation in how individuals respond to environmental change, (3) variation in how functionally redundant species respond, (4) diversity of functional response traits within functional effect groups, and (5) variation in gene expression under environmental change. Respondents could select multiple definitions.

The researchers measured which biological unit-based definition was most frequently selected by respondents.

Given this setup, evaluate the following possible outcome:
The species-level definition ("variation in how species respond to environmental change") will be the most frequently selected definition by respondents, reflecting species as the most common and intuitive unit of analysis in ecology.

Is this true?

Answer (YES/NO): YES